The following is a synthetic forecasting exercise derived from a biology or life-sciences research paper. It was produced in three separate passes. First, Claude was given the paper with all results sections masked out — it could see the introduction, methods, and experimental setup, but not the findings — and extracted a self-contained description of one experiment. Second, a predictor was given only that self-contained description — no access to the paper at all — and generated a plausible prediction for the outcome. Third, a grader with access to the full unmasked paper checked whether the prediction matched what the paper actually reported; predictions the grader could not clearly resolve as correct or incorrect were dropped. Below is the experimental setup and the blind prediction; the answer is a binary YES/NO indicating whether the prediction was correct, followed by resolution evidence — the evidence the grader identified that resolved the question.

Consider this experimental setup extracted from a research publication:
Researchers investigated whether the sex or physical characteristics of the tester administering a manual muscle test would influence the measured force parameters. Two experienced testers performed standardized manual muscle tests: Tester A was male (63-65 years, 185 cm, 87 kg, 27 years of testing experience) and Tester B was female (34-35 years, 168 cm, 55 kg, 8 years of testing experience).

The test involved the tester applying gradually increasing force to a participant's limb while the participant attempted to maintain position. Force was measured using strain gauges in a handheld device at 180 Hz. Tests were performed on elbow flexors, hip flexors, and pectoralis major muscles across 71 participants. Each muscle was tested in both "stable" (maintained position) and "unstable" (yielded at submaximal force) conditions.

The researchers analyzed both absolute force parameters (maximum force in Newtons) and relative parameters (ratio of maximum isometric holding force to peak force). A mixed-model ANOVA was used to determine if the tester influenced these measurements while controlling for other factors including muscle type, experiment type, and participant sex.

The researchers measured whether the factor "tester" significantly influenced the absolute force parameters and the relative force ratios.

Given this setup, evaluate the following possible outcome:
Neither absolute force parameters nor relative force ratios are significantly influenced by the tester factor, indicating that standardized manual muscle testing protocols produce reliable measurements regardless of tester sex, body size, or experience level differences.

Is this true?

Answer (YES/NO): NO